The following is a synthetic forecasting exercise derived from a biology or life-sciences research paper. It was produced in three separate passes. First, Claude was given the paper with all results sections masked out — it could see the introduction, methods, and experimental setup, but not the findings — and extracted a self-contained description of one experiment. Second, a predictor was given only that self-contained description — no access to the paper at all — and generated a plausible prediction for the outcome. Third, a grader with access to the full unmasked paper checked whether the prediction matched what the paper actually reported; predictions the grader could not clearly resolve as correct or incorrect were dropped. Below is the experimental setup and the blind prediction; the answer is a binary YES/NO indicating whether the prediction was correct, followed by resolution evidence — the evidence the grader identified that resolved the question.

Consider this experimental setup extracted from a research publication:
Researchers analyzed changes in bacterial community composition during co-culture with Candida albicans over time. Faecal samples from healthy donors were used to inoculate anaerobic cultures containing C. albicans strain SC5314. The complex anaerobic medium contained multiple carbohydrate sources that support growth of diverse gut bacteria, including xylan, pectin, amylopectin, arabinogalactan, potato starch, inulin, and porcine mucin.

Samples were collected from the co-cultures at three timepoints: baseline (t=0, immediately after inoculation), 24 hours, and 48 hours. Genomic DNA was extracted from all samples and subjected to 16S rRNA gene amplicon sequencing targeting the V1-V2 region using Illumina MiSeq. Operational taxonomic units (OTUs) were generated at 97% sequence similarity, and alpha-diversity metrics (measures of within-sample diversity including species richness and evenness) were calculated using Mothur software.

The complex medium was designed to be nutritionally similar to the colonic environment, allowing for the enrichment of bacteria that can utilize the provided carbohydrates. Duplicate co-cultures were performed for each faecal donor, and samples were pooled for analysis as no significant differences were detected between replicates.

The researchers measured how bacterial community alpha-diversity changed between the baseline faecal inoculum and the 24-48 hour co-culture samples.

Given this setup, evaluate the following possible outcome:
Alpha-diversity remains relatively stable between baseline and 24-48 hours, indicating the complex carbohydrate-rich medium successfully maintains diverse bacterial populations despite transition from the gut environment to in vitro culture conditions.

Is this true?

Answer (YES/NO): NO